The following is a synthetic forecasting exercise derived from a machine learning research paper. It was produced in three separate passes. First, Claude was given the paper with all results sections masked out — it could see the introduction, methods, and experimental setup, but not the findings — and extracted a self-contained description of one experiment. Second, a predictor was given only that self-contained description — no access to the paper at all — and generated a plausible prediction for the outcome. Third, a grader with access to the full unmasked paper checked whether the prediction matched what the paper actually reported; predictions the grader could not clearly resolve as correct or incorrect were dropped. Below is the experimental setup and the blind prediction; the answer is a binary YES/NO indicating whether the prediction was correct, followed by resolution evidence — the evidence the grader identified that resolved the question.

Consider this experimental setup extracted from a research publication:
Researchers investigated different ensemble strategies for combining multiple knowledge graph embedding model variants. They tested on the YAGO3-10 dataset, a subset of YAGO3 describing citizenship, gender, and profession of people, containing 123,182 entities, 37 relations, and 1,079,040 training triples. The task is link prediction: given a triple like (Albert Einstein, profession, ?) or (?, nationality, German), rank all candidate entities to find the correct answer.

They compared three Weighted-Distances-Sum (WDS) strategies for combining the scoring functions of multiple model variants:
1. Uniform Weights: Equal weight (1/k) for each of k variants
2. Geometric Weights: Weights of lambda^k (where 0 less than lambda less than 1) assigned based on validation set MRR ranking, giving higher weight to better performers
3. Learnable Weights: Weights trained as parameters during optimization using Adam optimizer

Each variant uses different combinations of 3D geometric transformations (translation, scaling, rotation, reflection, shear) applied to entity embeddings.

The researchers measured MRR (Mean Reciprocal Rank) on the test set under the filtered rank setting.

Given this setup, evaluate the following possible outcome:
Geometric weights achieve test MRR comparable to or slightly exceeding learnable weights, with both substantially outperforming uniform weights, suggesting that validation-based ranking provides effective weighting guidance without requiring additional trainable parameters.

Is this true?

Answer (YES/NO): NO